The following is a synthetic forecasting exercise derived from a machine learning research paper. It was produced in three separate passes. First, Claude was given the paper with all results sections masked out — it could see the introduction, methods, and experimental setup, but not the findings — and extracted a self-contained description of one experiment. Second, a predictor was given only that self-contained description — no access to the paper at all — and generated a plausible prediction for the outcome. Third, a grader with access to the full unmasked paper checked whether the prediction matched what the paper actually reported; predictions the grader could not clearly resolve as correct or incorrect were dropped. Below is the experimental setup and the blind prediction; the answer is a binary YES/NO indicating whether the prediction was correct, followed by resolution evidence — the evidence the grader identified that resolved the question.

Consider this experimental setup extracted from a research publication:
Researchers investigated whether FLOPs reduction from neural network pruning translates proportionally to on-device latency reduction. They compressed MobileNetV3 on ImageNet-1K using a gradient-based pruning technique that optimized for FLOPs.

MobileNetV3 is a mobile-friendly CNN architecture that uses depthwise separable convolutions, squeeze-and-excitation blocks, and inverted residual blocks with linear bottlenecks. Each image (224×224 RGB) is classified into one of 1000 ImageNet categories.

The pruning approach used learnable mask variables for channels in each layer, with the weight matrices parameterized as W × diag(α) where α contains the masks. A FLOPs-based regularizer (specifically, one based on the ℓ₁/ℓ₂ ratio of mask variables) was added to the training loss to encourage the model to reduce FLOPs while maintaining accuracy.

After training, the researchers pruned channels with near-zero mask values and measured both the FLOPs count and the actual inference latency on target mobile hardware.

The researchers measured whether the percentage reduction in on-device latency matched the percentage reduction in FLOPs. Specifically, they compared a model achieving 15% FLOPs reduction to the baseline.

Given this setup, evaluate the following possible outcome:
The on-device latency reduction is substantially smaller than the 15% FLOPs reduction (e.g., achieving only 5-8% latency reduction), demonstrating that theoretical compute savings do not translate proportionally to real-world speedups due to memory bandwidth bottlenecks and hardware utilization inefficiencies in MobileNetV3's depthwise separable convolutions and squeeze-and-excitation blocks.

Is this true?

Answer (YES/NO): NO